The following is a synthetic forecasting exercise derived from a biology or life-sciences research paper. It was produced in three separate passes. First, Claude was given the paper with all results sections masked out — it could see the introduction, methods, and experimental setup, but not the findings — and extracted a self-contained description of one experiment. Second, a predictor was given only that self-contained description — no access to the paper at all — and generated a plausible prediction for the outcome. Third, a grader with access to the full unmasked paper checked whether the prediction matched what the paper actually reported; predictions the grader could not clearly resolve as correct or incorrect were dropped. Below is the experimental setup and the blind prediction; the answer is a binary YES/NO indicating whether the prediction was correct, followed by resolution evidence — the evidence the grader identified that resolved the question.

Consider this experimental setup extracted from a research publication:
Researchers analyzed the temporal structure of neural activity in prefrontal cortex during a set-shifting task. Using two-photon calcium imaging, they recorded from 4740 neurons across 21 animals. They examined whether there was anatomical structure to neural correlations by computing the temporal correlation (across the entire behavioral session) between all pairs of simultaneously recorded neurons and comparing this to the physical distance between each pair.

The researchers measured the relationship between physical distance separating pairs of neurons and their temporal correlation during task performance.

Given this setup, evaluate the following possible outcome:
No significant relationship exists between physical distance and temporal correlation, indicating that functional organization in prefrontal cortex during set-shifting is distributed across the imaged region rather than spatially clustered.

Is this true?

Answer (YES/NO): NO